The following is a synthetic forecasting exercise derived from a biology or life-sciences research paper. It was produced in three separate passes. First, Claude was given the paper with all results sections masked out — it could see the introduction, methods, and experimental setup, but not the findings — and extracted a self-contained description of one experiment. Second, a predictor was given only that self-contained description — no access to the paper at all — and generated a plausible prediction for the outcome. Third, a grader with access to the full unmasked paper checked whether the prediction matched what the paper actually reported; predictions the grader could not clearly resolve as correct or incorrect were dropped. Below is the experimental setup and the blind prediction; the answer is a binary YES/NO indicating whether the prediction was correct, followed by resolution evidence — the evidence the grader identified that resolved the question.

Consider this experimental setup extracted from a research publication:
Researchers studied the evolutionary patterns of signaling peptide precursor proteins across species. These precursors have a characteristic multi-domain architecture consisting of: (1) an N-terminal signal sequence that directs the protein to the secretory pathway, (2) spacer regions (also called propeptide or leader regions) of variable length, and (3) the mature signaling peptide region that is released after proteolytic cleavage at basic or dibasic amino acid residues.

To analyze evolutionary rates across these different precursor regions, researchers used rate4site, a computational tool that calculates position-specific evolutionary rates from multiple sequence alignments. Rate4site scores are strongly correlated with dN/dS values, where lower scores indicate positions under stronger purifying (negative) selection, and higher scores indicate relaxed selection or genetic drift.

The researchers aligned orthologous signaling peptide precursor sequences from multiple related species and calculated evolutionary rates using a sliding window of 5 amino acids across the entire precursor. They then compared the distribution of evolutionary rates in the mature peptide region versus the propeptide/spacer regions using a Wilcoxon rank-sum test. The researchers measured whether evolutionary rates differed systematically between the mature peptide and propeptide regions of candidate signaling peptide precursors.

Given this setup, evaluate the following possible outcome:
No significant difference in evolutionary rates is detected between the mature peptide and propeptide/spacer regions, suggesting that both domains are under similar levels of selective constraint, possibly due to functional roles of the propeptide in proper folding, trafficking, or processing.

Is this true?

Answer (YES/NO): NO